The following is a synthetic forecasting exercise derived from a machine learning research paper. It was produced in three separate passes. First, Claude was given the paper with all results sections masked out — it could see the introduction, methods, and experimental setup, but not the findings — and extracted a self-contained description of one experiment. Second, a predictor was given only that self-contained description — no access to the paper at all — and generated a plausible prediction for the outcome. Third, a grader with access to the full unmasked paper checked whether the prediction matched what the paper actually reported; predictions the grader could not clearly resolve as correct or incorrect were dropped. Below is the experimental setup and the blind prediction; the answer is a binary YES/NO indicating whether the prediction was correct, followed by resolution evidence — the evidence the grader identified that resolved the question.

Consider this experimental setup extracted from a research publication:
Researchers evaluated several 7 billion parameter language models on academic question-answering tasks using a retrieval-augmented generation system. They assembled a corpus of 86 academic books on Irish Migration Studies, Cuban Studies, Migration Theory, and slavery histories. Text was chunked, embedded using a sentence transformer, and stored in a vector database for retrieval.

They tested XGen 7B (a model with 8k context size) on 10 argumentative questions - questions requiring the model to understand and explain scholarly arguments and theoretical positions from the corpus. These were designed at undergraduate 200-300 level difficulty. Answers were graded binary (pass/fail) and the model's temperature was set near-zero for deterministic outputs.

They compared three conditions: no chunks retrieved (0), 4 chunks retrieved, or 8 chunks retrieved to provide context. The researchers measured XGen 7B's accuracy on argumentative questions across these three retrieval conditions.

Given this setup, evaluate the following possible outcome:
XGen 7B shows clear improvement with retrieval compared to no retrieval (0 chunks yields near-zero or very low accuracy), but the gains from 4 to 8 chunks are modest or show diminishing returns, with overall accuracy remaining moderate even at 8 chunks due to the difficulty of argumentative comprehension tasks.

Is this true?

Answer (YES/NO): NO